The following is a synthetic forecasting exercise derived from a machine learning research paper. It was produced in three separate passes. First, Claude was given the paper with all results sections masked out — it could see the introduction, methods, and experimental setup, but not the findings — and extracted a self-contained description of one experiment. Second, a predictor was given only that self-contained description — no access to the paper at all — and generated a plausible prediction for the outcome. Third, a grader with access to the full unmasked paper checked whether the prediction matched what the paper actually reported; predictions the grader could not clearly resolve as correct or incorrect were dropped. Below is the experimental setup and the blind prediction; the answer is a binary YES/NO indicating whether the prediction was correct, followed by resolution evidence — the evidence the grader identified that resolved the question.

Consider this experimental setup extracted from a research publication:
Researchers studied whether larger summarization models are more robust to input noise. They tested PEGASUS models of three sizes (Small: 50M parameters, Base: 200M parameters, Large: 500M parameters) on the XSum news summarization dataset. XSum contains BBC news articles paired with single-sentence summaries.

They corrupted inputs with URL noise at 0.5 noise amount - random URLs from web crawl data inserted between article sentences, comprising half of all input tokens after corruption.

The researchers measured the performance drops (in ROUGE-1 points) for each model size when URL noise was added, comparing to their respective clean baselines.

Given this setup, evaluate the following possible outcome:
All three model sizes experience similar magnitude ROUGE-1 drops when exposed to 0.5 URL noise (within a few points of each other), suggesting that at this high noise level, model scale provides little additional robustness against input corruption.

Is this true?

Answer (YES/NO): NO